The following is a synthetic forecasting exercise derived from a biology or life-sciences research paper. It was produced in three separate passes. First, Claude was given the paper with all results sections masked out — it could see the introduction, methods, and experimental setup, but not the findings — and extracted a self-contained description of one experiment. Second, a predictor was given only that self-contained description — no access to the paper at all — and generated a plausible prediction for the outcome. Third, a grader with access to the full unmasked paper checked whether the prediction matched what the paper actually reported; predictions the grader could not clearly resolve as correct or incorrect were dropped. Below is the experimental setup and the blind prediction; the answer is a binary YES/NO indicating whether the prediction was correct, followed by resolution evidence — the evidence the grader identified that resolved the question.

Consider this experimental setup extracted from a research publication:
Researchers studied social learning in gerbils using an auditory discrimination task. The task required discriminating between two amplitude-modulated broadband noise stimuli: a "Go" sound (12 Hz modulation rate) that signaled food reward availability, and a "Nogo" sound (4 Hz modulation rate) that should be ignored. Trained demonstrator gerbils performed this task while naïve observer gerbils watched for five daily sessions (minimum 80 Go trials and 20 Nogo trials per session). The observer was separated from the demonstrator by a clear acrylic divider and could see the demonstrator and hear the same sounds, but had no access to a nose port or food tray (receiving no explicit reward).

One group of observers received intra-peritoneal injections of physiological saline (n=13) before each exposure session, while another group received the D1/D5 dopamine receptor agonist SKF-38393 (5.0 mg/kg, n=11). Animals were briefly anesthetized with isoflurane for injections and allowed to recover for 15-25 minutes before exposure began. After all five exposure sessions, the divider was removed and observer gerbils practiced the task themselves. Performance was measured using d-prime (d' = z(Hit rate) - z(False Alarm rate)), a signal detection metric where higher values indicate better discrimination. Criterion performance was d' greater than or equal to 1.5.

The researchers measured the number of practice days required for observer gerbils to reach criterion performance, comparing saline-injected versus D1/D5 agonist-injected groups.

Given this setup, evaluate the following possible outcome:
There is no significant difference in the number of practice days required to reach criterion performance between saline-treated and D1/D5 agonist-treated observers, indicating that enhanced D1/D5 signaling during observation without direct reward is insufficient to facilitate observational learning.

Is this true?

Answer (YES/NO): NO